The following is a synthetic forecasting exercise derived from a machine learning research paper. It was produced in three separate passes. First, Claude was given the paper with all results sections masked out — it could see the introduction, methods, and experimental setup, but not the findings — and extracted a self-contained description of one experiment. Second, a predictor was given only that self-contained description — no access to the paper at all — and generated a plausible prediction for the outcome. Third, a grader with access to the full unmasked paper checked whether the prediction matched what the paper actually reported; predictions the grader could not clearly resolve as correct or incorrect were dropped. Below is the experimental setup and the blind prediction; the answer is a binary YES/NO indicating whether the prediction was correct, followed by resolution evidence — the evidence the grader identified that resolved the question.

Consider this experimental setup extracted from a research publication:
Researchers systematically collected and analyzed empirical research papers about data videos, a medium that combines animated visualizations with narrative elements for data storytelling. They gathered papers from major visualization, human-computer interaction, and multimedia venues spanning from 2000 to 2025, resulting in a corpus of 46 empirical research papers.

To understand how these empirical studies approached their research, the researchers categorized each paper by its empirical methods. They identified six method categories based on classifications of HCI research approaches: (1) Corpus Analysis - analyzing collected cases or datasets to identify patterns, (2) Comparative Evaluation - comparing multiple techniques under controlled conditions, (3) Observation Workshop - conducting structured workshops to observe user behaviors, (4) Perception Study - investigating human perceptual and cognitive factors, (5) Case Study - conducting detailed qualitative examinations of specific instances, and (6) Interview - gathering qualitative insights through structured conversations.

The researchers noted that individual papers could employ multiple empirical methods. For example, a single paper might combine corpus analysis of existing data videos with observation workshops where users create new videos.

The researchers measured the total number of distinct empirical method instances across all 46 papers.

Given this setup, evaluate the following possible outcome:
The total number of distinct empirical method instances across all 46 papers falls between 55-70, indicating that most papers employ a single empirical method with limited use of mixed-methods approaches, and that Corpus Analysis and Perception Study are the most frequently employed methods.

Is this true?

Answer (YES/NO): NO